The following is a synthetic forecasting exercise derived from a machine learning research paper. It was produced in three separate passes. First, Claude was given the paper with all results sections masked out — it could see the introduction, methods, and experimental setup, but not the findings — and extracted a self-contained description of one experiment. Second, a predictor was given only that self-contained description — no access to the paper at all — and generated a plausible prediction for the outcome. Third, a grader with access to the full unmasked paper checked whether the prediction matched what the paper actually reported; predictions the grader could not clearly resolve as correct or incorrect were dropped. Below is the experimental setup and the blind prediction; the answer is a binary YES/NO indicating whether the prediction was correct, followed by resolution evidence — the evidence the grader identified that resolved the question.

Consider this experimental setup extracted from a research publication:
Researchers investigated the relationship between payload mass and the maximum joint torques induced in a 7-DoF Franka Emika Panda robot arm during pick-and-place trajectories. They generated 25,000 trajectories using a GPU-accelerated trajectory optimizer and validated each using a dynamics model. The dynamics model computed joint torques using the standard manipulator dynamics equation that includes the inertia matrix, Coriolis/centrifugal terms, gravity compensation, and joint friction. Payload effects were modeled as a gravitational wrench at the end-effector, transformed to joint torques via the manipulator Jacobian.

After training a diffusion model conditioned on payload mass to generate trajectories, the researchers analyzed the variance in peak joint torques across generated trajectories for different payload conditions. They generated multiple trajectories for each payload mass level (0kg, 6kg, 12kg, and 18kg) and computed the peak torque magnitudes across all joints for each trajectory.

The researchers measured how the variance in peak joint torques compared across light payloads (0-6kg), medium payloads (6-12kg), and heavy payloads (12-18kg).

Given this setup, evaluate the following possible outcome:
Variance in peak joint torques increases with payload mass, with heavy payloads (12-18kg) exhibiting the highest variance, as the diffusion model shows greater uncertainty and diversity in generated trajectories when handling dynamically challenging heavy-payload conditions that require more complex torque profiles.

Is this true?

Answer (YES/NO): YES